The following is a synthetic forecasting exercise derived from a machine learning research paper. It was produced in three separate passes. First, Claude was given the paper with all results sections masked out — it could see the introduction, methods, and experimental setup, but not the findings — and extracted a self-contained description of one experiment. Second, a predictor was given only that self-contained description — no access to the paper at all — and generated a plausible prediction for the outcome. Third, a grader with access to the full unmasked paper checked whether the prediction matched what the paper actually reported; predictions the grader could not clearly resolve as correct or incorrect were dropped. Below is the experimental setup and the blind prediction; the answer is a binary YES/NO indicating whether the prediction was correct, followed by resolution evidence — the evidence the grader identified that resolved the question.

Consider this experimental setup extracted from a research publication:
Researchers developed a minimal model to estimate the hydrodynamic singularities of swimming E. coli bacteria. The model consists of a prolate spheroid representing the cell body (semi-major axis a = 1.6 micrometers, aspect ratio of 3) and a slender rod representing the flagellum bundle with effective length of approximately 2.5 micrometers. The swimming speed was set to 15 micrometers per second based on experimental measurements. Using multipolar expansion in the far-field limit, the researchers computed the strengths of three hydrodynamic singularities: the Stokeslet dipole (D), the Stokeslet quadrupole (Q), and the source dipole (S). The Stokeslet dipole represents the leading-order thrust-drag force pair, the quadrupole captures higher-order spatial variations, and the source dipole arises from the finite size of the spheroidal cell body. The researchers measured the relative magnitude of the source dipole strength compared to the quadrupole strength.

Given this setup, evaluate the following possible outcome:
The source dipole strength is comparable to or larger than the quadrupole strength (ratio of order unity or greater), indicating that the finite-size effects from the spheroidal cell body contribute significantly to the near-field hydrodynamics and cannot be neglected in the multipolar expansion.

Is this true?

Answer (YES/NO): NO